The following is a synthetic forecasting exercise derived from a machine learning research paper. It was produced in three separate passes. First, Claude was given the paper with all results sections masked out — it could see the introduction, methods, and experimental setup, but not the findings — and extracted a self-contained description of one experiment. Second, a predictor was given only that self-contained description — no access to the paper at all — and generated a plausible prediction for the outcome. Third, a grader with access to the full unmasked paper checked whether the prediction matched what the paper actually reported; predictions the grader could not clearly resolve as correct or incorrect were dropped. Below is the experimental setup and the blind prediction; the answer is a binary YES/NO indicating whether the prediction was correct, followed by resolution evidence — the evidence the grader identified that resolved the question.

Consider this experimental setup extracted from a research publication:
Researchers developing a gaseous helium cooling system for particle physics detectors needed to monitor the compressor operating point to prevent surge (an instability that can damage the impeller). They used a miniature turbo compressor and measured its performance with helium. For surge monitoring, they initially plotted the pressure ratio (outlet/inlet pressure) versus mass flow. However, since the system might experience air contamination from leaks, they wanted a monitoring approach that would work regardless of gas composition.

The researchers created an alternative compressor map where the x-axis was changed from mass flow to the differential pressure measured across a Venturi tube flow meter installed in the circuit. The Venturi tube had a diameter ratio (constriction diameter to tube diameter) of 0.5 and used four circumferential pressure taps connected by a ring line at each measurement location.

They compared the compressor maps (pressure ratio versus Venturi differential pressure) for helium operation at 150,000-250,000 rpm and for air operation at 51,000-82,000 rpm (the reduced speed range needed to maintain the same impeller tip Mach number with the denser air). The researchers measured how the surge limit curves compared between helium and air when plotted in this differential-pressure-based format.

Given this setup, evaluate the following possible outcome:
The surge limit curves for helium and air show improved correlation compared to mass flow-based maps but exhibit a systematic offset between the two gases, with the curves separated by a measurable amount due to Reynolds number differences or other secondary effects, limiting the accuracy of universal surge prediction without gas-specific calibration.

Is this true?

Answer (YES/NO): NO